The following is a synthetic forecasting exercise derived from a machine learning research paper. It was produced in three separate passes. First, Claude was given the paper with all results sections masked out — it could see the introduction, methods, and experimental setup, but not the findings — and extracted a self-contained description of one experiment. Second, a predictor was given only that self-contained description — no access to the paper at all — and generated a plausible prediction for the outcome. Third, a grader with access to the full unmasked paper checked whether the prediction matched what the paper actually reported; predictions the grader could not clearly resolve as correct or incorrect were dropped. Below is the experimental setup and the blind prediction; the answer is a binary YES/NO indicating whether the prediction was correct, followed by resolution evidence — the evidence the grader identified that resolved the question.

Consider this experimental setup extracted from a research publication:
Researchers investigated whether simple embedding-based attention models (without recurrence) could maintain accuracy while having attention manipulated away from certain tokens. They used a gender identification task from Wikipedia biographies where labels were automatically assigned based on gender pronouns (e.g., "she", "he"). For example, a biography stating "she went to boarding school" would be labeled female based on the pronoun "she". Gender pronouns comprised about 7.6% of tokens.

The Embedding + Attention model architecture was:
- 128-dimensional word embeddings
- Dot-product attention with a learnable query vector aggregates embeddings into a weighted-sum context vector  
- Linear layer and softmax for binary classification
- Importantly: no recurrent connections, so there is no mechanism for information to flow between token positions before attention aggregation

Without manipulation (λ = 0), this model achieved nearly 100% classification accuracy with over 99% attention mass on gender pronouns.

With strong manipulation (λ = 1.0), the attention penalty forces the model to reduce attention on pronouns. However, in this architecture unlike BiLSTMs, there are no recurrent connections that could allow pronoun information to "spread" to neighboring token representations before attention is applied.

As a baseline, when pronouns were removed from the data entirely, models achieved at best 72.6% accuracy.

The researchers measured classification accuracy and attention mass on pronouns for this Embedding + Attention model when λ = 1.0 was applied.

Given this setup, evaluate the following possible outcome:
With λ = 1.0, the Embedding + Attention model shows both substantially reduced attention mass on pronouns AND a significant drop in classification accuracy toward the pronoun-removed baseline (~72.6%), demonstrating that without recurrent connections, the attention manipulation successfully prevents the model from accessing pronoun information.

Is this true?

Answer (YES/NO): NO